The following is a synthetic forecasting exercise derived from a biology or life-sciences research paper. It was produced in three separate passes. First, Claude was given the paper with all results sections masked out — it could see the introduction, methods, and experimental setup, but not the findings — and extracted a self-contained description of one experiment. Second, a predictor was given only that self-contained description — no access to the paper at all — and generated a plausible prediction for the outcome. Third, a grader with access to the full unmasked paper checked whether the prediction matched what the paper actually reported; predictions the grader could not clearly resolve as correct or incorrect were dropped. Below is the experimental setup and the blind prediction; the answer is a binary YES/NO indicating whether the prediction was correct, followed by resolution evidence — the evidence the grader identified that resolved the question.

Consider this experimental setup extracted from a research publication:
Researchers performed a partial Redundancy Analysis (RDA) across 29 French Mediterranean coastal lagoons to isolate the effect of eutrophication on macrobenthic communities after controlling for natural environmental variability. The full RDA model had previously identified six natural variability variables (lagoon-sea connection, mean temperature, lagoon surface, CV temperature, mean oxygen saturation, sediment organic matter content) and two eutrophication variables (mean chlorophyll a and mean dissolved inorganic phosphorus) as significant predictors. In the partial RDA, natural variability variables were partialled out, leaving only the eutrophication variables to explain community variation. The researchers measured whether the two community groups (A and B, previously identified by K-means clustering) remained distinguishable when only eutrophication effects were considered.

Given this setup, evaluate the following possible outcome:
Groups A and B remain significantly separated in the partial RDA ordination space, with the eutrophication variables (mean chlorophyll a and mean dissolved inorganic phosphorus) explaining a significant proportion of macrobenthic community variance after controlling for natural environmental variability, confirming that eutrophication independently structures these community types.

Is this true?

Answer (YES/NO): NO